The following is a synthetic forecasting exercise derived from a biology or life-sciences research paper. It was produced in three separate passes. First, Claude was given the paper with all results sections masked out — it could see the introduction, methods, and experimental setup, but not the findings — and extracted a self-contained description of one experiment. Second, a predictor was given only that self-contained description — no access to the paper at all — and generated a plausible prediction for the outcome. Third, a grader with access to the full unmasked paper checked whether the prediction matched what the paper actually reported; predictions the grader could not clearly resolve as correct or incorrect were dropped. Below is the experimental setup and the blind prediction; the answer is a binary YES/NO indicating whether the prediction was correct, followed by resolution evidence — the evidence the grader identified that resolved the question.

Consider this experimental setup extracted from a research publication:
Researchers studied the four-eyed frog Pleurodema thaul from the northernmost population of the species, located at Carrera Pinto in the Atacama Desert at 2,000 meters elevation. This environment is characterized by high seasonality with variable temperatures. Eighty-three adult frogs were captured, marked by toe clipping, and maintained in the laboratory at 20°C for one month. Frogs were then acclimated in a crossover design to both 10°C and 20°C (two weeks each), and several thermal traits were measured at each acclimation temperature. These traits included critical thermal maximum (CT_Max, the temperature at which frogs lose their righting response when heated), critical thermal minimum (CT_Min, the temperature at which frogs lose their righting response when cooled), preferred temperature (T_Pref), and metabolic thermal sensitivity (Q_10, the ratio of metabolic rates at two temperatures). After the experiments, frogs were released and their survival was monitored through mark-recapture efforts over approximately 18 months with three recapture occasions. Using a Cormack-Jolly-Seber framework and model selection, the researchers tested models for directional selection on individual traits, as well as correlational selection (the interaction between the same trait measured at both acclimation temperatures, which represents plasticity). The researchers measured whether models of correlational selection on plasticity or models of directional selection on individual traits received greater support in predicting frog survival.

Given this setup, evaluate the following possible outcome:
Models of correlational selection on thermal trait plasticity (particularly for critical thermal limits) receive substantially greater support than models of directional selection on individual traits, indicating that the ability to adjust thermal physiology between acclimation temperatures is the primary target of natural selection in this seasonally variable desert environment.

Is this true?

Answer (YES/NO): NO